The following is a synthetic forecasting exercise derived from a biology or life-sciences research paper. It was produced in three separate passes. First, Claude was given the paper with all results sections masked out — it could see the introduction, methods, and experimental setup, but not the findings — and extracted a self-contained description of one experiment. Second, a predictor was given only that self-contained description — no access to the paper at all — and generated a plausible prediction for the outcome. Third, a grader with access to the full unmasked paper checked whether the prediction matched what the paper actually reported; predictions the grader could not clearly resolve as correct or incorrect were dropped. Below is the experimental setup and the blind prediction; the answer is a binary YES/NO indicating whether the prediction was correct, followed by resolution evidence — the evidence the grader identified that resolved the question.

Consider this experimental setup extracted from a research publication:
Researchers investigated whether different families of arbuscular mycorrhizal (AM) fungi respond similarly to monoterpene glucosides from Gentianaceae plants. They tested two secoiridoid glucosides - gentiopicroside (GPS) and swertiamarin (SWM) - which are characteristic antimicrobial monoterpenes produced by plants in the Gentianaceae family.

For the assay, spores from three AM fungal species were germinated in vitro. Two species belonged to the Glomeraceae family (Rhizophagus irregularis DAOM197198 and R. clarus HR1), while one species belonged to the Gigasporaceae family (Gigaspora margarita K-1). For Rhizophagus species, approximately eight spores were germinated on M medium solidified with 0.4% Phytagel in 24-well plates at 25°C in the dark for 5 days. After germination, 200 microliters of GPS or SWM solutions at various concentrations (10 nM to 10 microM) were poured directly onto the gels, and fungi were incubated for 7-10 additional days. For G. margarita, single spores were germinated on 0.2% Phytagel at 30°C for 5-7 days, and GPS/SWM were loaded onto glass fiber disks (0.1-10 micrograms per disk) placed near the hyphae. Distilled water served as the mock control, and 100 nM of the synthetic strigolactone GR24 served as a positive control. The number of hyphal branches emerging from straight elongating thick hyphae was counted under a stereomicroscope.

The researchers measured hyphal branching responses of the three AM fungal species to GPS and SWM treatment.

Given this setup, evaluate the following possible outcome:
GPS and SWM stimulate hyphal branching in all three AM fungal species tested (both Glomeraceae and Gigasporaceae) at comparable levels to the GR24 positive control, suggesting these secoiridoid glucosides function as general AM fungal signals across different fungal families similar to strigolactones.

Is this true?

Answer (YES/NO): NO